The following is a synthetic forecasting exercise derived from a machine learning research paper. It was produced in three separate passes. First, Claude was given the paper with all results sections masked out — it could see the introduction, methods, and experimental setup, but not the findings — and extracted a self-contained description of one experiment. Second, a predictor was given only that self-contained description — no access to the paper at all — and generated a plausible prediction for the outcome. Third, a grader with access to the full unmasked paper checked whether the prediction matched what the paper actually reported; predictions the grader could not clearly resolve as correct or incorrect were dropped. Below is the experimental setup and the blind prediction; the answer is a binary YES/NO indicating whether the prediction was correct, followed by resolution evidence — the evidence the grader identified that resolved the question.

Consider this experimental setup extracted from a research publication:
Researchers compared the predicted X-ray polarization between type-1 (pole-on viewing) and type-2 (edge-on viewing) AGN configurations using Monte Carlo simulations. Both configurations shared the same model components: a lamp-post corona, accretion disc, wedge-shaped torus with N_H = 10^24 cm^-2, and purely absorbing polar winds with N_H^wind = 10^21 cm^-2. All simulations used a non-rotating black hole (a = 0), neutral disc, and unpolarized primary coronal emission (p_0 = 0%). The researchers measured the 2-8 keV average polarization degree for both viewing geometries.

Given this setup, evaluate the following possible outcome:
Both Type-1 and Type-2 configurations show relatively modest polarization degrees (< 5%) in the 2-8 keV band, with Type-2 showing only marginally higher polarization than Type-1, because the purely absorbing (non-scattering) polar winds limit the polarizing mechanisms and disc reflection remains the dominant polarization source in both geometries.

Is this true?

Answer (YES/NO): NO